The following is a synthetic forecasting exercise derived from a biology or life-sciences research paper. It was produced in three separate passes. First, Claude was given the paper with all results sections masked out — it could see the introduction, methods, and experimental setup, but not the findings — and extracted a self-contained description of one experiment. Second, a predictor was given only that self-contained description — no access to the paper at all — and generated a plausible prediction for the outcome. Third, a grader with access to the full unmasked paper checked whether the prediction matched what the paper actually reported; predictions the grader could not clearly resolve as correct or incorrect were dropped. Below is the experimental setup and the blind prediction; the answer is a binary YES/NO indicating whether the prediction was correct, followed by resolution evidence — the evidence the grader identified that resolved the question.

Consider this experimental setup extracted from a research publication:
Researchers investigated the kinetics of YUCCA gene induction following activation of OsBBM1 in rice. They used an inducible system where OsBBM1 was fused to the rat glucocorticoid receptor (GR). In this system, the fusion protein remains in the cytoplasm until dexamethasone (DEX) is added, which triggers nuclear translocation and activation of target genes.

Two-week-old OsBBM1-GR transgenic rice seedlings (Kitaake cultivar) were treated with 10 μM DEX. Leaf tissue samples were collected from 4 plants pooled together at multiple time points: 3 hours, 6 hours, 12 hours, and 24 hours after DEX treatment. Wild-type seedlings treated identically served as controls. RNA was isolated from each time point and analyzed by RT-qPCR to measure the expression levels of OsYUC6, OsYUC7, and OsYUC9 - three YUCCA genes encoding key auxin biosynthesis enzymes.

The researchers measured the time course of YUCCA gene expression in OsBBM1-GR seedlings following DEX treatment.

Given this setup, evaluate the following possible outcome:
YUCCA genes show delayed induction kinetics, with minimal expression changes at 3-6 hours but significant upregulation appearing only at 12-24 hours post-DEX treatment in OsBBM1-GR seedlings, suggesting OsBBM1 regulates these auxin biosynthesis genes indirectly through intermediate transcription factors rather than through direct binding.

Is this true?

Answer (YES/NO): NO